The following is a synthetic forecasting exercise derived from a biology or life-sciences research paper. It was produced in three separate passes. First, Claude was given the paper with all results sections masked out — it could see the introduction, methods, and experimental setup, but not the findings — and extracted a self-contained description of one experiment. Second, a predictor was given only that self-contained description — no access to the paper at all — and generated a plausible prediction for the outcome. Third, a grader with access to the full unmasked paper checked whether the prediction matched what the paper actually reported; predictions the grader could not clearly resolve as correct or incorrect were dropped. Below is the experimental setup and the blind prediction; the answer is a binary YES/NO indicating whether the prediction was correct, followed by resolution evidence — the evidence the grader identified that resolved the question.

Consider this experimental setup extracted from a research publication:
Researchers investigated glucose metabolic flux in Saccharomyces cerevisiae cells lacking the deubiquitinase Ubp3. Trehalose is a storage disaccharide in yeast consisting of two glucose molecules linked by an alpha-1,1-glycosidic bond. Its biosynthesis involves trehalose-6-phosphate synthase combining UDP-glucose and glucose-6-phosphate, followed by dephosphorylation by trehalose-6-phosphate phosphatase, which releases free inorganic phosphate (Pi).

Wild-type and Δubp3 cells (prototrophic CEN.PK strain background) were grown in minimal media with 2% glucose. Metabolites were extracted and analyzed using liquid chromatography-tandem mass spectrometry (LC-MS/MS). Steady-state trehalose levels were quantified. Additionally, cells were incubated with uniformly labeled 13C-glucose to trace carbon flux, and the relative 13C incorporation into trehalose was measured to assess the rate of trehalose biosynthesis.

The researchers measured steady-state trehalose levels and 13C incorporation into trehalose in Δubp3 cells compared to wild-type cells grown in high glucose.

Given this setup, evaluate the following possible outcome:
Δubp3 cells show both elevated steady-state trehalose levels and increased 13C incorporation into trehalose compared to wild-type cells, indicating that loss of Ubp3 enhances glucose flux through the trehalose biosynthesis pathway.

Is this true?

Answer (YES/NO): YES